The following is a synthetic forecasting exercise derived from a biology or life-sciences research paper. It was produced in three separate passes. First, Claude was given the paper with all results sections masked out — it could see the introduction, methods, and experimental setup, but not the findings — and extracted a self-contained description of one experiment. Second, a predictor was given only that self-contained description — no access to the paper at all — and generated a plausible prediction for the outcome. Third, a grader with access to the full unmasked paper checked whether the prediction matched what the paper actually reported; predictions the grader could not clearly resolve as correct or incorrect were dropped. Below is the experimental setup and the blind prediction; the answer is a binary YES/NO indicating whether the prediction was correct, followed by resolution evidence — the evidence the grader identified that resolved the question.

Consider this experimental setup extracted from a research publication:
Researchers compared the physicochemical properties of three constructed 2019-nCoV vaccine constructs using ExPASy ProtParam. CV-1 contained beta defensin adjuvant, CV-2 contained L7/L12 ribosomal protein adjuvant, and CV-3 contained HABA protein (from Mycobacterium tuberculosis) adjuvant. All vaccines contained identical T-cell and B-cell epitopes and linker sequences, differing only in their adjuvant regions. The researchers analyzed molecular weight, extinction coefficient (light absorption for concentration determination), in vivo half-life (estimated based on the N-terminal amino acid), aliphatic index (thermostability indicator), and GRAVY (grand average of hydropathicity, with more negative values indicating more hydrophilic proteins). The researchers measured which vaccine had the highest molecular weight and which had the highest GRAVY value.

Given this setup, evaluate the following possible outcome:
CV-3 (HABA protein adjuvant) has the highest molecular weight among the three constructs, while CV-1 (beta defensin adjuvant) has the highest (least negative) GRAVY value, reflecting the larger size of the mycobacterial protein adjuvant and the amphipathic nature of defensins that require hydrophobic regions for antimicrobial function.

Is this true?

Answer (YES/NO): NO